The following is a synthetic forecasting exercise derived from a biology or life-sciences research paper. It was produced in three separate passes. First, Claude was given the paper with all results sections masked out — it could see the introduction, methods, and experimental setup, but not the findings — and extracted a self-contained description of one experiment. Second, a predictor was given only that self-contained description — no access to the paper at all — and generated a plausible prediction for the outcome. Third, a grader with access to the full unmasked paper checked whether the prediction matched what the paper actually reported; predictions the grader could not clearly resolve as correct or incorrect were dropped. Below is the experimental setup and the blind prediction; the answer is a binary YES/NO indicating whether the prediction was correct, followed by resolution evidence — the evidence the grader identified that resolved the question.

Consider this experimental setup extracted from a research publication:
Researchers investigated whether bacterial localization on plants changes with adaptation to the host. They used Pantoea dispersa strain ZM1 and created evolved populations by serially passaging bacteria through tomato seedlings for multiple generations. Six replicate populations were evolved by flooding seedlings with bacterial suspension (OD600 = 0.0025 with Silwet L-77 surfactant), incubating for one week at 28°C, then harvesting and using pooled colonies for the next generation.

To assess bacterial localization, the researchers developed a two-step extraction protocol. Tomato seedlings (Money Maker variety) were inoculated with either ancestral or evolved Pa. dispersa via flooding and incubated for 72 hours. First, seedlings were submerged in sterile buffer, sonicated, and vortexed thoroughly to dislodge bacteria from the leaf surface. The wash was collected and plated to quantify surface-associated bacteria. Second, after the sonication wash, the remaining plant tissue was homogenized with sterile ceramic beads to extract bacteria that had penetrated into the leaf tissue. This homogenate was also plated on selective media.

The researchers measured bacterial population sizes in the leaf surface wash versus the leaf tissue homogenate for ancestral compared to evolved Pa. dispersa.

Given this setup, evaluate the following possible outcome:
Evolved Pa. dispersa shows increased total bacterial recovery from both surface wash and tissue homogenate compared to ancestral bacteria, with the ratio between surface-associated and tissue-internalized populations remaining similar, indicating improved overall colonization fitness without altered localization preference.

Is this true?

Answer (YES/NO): NO